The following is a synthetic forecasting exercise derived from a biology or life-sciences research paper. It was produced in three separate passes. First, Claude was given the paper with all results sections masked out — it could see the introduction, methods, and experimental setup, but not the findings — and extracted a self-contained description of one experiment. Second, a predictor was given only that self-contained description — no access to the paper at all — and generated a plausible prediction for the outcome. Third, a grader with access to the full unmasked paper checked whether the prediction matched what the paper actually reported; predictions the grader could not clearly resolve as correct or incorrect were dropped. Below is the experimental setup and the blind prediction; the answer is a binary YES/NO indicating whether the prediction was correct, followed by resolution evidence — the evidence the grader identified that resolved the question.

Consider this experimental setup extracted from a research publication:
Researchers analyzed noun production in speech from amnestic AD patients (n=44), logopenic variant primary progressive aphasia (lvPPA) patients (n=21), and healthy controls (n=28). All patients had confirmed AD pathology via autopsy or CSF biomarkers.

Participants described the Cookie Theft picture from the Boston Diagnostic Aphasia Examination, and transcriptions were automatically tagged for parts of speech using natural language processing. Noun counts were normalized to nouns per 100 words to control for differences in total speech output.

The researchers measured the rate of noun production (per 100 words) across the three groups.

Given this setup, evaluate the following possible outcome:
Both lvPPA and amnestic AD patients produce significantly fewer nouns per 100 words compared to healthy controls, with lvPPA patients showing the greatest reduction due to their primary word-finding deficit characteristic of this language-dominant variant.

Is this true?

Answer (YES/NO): NO